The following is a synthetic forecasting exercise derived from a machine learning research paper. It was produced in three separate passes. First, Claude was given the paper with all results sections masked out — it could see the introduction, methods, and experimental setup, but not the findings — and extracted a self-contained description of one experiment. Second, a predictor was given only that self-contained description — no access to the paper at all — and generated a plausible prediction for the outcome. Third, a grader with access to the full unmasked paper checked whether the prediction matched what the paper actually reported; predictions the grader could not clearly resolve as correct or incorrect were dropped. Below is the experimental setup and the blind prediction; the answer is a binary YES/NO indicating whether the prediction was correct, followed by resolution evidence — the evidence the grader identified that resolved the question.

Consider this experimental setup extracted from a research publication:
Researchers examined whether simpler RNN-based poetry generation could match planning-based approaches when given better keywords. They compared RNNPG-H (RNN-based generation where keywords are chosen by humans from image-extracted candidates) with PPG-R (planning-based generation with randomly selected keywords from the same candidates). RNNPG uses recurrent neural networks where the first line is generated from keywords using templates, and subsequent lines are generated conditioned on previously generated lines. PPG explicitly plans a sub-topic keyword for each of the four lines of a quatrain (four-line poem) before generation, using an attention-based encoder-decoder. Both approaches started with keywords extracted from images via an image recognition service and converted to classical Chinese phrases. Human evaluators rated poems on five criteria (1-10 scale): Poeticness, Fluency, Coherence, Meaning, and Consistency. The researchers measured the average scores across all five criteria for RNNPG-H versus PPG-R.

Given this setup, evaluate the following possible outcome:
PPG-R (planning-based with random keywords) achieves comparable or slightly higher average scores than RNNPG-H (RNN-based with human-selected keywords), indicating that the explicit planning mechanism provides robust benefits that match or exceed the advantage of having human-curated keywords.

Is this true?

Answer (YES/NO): NO